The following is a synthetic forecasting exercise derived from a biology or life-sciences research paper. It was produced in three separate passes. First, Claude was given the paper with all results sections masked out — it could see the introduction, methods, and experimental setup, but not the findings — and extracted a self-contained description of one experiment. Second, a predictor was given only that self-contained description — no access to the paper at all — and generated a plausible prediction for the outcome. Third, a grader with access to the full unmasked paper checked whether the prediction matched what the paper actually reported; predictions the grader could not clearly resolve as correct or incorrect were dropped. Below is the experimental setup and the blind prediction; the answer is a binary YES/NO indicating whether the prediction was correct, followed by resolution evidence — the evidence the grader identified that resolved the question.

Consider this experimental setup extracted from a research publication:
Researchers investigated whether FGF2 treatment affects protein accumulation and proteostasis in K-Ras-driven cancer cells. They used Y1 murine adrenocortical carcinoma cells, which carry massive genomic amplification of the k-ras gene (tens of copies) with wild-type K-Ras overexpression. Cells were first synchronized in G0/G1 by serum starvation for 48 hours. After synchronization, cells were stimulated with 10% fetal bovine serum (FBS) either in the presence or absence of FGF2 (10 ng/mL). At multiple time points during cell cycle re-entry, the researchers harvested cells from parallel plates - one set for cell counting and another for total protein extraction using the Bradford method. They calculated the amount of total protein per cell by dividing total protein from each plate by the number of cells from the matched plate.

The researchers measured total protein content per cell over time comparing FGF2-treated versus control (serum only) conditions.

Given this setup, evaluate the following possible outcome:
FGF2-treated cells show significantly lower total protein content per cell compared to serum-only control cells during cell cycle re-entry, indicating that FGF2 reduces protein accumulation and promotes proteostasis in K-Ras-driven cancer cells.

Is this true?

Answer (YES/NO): NO